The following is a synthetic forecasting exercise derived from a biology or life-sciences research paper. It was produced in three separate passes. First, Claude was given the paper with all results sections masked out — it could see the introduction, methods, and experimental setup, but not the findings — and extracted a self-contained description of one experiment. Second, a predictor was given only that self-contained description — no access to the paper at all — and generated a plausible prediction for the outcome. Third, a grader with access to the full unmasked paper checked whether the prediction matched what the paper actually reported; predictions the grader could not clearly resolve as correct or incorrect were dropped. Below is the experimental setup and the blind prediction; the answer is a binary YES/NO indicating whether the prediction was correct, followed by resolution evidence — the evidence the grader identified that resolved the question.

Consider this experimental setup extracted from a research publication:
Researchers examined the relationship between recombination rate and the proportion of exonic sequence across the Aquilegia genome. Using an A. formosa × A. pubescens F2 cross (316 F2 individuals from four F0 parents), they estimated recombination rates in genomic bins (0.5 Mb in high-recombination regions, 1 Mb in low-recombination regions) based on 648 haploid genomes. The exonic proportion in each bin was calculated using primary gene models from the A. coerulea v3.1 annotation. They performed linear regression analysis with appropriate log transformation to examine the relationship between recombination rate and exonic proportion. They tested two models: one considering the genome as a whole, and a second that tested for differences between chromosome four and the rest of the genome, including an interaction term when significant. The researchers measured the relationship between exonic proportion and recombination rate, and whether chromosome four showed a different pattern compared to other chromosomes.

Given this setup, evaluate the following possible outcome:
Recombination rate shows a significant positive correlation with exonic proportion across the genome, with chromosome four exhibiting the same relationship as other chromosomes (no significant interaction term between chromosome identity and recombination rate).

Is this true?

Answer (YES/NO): NO